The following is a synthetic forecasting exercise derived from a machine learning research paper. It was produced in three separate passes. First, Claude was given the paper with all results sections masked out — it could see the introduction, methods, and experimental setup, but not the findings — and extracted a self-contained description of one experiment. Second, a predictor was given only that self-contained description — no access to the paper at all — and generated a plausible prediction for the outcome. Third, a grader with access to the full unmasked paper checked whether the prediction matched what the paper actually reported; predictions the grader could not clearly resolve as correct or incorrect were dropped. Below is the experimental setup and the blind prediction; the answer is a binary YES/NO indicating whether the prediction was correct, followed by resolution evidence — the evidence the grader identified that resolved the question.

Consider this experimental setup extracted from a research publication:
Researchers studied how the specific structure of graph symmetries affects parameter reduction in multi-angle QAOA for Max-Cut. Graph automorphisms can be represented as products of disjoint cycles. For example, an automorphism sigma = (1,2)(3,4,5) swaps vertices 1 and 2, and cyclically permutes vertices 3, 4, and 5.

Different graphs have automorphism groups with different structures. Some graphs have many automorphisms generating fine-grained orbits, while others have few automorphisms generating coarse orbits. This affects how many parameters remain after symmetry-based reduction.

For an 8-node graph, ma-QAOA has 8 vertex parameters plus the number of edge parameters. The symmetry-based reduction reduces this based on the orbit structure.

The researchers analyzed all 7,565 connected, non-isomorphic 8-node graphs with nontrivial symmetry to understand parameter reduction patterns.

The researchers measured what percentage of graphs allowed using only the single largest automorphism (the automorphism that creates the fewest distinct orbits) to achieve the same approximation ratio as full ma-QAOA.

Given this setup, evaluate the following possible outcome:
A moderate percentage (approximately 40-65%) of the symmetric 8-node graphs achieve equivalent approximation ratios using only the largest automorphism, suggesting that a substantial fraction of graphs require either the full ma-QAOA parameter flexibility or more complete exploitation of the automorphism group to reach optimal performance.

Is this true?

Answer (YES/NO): NO